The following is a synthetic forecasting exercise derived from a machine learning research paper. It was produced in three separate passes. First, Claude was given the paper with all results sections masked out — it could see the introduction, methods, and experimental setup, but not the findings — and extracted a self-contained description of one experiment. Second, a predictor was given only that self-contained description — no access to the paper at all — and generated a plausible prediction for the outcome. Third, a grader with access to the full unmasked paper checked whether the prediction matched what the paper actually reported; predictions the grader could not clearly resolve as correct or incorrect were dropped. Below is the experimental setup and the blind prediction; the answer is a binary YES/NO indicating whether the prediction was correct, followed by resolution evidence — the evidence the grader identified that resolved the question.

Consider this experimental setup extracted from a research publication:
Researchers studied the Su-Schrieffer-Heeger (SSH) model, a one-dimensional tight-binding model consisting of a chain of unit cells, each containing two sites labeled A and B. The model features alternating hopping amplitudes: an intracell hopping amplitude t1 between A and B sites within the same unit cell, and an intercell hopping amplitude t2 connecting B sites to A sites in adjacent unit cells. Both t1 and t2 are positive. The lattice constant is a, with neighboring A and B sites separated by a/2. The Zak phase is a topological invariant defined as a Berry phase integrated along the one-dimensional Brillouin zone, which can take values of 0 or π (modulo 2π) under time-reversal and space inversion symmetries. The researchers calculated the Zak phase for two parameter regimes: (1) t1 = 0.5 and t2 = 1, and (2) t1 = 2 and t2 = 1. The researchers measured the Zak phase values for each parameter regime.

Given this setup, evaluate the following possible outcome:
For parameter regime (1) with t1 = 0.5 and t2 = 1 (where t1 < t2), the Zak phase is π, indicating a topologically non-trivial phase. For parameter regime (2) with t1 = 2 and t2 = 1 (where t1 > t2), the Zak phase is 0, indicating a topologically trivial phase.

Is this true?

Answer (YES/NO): YES